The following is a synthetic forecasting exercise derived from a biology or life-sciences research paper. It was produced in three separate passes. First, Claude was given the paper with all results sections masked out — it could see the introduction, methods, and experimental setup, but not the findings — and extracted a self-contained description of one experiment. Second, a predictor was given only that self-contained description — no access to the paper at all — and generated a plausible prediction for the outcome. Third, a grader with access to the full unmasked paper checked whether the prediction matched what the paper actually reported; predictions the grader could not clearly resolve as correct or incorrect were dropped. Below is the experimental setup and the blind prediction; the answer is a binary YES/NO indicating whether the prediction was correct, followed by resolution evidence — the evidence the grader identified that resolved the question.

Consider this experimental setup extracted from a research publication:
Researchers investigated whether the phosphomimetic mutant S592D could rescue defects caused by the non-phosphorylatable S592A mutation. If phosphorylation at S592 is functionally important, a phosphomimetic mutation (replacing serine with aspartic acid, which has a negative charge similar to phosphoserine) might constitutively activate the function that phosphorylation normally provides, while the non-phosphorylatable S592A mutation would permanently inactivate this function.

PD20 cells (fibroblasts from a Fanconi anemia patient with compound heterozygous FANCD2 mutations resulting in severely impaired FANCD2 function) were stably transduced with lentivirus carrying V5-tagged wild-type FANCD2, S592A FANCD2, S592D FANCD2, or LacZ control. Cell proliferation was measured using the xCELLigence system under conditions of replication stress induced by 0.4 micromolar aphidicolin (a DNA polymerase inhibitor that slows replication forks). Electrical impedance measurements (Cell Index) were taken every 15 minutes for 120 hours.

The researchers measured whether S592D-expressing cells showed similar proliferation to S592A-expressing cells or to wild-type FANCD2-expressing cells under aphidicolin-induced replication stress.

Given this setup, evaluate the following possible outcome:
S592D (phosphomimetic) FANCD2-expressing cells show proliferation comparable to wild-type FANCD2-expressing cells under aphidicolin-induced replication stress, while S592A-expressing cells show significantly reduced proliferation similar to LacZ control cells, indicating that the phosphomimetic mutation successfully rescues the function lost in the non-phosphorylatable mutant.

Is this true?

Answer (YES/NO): NO